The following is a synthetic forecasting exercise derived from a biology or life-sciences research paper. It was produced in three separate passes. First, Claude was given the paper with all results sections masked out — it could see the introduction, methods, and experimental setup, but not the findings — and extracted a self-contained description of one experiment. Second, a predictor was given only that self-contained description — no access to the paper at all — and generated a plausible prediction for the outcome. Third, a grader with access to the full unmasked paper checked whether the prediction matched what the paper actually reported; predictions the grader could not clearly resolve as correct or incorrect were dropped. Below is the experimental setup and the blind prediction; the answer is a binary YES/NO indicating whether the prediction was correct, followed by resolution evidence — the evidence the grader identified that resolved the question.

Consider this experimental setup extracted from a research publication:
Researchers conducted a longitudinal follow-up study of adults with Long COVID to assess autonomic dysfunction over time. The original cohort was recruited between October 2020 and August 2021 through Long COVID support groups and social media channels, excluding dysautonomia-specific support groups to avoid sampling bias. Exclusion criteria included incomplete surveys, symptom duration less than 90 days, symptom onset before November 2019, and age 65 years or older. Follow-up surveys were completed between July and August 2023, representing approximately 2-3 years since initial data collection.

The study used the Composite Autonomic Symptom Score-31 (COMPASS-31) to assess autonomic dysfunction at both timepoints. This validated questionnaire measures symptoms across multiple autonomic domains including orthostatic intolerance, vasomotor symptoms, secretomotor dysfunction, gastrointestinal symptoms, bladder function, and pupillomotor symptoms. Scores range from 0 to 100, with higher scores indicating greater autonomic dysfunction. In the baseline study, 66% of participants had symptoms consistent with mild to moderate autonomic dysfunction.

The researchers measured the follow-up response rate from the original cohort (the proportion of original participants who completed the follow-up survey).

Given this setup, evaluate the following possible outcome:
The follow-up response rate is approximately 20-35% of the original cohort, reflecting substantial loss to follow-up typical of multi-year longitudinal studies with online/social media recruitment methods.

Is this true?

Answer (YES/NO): YES